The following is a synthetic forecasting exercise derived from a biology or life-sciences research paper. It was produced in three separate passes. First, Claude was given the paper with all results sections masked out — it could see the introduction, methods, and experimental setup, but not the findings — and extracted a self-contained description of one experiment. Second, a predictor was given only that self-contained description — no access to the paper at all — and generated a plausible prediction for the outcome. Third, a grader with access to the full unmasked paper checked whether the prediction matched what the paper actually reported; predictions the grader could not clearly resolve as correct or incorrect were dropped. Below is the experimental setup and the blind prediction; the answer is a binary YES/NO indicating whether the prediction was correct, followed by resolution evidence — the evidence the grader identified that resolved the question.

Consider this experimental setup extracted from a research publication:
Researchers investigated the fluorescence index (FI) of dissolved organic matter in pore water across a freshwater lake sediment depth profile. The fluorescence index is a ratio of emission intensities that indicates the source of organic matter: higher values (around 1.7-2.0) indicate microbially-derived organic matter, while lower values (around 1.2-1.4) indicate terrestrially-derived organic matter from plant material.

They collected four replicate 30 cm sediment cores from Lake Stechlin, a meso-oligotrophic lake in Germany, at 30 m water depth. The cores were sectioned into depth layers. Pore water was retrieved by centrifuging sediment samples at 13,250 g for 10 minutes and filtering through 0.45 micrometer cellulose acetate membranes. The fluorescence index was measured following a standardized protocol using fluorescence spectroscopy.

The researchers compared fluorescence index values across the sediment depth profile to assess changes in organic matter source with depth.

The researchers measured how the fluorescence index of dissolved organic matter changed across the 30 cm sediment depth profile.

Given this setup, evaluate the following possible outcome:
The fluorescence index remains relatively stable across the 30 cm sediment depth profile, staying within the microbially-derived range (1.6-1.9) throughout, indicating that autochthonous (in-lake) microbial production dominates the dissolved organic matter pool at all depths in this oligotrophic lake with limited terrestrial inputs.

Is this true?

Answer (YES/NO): NO